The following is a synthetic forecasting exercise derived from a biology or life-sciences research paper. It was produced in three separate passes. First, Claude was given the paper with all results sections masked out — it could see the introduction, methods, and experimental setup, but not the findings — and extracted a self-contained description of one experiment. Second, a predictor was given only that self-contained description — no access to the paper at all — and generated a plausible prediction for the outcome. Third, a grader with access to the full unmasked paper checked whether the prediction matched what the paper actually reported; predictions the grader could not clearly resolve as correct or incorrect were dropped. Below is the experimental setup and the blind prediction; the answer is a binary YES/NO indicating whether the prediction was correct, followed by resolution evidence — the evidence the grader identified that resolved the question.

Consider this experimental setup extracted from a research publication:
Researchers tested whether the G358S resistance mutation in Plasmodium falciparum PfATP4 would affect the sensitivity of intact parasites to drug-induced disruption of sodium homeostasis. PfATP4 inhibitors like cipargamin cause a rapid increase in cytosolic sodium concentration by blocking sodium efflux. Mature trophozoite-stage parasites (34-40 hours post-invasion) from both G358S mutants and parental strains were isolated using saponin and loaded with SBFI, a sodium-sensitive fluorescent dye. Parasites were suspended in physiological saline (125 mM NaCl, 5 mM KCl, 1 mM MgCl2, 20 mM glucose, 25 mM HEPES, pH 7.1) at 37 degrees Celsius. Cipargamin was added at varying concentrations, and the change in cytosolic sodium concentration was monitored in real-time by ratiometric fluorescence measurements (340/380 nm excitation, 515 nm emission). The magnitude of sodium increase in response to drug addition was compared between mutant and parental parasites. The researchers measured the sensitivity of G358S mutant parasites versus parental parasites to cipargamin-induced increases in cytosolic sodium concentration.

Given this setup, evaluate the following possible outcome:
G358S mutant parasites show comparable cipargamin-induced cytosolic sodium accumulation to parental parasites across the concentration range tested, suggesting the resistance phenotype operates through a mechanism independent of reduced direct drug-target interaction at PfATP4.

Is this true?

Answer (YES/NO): NO